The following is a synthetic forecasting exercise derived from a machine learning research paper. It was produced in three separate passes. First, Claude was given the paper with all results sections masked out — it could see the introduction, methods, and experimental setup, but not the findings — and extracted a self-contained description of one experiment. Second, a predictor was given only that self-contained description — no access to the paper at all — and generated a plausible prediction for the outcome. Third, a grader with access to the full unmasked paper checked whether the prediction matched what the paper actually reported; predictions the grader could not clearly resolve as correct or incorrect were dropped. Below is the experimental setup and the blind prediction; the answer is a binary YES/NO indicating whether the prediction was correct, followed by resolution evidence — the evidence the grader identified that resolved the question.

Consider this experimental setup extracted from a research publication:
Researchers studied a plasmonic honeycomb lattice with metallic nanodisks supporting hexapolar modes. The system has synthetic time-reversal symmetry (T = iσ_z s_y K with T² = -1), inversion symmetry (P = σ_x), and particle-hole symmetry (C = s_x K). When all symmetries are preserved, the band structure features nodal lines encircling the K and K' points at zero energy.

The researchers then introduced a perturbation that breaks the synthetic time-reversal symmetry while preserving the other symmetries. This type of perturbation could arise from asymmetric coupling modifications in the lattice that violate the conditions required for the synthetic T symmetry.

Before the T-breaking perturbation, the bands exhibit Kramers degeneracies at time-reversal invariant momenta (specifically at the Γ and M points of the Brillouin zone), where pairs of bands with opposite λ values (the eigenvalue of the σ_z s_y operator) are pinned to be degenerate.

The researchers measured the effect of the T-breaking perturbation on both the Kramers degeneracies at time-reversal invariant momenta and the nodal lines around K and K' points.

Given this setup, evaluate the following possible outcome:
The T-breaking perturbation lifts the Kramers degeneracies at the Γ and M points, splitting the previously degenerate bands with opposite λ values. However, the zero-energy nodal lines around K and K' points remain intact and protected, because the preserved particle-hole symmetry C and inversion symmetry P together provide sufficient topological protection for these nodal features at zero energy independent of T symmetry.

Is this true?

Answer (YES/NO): YES